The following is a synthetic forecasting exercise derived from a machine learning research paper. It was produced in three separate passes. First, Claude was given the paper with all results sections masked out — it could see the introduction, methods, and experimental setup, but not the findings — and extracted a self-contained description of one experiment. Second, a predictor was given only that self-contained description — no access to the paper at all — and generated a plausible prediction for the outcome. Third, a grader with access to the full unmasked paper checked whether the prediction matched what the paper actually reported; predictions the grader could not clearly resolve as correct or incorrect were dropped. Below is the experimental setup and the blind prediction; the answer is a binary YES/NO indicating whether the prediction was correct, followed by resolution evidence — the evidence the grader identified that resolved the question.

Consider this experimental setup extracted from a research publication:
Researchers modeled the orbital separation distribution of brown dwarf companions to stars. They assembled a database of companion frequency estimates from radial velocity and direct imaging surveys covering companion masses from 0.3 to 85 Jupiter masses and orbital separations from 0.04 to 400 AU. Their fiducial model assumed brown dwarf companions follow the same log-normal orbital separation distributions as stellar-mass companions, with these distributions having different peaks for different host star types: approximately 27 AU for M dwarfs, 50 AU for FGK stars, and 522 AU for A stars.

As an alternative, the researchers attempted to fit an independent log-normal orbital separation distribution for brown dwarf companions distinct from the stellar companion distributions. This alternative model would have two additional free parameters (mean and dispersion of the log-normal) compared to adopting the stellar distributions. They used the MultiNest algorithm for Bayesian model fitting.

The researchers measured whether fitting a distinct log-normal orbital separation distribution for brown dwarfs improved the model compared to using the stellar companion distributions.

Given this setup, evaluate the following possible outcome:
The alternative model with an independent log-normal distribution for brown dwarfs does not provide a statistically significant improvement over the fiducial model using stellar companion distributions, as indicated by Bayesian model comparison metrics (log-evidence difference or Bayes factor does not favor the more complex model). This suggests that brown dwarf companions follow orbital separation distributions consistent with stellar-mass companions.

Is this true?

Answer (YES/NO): NO